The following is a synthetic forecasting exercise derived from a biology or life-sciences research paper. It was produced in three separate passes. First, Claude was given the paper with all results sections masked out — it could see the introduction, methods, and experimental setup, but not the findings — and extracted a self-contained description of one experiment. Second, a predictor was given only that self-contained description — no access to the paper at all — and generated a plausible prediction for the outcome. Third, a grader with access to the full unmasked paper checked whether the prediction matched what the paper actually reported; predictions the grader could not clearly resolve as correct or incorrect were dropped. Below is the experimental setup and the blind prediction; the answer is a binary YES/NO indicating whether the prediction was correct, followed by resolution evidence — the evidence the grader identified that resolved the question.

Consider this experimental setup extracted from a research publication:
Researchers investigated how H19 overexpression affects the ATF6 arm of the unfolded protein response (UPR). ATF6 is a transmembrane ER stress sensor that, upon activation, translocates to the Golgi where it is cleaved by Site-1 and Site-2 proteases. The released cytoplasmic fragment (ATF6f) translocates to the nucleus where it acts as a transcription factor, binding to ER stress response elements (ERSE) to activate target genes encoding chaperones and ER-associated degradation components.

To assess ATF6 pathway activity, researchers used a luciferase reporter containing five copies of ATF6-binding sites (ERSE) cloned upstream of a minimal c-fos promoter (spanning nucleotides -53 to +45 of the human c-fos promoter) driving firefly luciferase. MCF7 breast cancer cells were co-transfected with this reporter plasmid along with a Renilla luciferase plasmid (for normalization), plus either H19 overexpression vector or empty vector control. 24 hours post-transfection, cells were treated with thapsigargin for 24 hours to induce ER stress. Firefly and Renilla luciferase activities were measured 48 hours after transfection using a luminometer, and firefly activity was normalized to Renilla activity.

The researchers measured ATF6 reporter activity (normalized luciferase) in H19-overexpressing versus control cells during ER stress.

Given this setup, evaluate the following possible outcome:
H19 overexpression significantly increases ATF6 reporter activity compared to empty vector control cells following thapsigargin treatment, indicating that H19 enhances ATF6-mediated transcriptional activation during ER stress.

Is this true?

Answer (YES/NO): YES